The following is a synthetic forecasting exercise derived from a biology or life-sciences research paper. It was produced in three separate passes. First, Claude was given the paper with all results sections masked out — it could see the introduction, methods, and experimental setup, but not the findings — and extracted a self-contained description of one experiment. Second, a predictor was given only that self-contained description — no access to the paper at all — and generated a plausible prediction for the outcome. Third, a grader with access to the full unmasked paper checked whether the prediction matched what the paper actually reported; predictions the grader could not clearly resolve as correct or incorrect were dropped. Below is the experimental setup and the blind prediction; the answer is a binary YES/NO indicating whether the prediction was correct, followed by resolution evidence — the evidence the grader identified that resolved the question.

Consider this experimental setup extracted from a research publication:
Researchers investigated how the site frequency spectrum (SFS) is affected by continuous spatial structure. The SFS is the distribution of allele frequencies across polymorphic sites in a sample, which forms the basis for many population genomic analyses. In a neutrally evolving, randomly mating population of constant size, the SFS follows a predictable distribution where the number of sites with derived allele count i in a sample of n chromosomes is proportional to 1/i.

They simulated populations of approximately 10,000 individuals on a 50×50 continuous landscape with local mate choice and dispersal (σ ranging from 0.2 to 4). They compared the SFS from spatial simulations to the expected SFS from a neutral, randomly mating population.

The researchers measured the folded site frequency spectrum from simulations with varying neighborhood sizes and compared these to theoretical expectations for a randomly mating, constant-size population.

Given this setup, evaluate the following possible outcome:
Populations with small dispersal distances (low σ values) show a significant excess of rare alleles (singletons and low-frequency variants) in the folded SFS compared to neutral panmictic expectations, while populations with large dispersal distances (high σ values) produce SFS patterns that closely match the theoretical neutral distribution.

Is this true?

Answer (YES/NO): NO